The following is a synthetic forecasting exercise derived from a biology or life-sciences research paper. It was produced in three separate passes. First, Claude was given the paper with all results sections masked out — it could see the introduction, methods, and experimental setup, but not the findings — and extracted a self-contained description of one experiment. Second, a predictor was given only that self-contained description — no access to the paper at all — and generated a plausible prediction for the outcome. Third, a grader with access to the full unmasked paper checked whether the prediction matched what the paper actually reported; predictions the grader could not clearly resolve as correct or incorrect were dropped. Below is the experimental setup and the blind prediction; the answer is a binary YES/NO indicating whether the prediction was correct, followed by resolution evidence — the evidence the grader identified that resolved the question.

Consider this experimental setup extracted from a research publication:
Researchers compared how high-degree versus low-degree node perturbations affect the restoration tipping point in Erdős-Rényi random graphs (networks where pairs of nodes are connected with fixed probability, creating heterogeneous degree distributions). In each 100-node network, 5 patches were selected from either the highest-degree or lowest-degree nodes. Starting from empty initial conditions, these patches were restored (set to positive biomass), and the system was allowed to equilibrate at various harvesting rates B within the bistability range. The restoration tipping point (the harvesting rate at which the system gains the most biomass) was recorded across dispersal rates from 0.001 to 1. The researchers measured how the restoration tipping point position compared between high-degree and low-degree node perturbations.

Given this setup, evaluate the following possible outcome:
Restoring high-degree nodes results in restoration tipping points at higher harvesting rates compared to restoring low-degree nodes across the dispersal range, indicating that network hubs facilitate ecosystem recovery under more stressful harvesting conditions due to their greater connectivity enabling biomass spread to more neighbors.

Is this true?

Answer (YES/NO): NO